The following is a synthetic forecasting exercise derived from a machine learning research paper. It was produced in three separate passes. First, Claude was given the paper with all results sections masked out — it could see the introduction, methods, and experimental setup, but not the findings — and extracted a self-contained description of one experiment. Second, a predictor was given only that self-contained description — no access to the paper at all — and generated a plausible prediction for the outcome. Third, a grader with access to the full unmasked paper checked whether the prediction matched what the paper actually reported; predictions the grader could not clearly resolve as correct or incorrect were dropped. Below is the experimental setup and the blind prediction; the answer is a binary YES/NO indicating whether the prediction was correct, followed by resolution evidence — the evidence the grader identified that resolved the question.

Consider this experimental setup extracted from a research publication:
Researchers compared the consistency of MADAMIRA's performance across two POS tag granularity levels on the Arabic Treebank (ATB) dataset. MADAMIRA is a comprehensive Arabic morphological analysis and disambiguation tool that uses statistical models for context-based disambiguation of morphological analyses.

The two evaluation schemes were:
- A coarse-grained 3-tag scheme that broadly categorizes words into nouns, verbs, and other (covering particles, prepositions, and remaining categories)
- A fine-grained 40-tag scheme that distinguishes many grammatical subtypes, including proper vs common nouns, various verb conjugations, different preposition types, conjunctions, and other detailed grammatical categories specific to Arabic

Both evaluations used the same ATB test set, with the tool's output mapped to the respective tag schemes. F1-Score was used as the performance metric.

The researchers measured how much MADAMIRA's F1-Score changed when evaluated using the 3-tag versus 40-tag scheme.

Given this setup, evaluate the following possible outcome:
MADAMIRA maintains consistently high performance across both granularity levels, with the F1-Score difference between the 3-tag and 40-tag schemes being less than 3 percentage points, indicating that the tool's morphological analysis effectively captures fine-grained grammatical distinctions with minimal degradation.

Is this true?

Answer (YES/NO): NO